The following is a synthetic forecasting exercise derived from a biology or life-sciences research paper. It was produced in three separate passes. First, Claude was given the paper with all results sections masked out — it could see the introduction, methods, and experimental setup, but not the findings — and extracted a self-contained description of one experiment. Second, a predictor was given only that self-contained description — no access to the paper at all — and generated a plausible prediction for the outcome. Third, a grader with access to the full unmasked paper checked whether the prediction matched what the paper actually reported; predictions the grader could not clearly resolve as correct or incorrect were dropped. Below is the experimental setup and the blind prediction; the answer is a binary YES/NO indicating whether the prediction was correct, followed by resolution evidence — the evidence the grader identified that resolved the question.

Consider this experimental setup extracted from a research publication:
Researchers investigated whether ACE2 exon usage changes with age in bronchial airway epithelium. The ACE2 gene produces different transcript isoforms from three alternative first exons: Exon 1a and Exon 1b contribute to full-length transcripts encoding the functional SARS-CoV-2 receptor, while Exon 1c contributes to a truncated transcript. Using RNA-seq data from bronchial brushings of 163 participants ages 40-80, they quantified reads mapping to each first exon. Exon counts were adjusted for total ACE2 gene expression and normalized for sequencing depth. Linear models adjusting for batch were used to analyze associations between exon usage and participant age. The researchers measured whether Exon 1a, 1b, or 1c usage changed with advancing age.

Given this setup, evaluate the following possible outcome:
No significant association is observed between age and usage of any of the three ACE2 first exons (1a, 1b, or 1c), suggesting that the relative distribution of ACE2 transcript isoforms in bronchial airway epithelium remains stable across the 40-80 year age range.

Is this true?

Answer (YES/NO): NO